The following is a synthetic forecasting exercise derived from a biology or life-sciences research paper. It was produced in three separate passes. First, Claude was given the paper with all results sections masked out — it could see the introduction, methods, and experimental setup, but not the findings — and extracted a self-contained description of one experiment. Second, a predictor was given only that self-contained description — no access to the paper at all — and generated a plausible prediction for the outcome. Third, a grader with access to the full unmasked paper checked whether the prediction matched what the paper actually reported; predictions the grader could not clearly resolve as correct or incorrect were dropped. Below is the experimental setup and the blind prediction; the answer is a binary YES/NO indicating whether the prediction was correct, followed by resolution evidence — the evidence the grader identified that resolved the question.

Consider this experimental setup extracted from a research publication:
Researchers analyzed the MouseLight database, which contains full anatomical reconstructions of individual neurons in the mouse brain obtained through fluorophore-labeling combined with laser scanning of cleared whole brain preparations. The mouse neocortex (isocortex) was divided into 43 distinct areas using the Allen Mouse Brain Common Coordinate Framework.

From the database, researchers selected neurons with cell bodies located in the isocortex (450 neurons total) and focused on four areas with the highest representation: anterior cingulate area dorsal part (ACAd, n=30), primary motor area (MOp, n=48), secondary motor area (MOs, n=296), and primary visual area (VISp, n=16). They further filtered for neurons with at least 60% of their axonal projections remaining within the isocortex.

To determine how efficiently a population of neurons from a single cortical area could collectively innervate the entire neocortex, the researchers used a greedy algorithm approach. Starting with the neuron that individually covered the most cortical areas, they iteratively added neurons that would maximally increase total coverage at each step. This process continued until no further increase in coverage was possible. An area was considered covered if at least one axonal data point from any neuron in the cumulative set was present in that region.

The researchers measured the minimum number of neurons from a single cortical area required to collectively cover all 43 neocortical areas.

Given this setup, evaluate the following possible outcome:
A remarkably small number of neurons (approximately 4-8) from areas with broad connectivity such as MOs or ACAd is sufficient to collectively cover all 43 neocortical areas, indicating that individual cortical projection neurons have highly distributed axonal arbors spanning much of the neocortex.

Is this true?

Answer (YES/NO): NO